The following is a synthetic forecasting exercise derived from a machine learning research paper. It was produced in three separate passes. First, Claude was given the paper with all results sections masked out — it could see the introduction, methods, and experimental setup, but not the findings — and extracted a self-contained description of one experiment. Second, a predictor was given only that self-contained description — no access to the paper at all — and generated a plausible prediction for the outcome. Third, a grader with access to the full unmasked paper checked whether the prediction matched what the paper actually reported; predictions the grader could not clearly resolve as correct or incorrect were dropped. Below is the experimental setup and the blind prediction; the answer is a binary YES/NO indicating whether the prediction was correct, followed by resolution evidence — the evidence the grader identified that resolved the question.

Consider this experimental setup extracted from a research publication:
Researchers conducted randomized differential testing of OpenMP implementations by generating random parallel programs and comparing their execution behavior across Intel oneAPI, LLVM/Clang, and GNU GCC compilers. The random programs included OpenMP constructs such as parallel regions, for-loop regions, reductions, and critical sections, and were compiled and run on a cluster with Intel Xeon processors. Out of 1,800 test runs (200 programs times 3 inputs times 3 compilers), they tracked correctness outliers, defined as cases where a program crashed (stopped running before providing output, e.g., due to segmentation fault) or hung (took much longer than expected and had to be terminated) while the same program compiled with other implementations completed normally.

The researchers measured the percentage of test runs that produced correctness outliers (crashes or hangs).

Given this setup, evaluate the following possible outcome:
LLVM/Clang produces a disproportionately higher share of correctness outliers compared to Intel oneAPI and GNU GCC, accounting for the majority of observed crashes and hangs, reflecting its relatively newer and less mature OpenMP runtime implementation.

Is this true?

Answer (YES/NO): NO